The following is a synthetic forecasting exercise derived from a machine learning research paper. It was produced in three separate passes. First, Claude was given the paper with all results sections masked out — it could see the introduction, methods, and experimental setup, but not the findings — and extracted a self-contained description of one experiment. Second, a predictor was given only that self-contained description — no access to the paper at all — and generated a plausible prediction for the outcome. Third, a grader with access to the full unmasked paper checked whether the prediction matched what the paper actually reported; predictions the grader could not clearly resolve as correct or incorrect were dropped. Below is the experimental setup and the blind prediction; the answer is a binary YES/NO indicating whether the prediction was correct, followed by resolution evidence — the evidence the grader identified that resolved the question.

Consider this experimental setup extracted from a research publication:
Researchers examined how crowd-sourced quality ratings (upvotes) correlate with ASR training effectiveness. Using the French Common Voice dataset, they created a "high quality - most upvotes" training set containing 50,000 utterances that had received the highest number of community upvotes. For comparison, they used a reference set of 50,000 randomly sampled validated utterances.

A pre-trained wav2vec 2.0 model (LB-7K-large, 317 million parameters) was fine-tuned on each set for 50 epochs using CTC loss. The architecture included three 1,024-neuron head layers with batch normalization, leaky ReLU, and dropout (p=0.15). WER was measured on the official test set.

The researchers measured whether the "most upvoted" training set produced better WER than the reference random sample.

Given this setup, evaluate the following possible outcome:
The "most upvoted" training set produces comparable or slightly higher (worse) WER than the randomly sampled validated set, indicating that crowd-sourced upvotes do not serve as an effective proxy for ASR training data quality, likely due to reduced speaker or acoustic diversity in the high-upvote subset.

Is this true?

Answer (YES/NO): YES